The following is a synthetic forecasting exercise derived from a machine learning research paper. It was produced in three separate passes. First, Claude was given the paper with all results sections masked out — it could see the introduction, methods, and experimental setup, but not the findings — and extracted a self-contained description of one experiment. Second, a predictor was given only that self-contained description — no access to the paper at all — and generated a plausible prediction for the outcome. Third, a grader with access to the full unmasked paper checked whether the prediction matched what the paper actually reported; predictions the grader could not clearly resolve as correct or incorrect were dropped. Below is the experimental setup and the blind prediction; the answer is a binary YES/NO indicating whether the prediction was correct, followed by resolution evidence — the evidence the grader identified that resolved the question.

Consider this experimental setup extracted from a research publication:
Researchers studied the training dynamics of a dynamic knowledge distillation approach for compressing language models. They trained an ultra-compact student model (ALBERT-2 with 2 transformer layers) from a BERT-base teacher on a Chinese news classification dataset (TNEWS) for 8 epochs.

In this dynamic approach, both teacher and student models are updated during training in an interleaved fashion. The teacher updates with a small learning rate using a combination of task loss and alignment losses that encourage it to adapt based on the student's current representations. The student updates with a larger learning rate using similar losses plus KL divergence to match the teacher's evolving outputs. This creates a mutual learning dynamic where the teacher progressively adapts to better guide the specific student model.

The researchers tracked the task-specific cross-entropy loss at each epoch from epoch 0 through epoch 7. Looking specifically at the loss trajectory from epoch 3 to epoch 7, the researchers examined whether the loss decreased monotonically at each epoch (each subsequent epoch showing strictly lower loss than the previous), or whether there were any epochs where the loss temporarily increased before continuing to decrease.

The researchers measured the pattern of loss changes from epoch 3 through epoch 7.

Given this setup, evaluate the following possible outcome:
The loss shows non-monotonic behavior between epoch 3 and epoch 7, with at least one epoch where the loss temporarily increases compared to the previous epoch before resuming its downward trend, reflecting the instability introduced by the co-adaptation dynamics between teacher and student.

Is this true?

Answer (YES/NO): YES